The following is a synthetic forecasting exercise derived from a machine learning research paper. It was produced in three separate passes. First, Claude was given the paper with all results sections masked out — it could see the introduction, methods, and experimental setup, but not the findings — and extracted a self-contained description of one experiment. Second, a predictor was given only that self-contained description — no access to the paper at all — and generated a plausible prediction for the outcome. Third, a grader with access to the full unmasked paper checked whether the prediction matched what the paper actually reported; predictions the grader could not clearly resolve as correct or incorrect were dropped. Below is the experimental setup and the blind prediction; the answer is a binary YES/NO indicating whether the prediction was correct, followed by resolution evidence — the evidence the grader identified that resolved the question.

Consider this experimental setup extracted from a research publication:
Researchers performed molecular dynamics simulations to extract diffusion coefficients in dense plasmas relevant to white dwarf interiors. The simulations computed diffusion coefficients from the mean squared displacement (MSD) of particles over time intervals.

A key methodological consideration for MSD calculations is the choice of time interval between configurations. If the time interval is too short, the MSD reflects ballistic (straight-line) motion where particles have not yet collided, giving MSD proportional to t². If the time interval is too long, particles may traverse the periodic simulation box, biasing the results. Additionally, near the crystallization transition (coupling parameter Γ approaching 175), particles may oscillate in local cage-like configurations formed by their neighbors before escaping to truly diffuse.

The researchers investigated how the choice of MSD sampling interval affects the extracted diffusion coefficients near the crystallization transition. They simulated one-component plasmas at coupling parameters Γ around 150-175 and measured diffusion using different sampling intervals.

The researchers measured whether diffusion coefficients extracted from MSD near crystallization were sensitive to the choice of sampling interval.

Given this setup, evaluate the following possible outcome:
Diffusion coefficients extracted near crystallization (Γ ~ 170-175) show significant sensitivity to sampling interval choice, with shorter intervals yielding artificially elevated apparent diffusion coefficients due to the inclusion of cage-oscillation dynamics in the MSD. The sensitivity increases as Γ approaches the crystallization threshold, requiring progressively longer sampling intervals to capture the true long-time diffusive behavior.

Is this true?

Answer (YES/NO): NO